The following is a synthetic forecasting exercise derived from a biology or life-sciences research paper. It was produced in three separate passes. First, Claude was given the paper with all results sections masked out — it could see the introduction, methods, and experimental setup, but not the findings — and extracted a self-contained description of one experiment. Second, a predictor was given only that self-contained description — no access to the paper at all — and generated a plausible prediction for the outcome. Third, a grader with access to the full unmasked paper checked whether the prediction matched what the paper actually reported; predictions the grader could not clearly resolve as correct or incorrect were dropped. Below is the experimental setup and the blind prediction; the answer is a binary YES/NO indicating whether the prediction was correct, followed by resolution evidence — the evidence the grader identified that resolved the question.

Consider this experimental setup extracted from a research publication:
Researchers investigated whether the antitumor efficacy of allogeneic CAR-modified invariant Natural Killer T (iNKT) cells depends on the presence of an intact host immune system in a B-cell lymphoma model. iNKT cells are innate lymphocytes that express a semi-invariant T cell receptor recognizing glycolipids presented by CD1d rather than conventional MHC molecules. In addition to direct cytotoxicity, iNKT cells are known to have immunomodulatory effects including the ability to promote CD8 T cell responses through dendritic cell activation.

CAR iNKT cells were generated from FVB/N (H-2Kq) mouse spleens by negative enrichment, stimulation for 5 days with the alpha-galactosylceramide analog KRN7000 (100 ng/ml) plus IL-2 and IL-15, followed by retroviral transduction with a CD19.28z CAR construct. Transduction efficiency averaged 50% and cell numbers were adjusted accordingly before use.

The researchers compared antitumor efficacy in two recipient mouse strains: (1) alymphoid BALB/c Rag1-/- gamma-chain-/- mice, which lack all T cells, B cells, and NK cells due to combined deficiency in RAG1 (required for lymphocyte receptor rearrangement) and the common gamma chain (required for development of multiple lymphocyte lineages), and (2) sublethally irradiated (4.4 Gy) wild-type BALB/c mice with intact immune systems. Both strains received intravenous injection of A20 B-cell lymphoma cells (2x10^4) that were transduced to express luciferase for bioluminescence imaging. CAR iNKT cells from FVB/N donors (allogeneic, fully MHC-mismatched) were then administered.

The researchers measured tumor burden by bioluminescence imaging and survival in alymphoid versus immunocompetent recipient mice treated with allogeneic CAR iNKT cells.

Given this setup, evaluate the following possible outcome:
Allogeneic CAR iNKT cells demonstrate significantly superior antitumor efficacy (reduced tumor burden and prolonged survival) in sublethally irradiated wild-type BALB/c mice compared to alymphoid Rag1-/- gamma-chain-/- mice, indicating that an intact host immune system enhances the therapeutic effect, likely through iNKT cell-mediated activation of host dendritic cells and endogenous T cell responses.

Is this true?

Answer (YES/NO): YES